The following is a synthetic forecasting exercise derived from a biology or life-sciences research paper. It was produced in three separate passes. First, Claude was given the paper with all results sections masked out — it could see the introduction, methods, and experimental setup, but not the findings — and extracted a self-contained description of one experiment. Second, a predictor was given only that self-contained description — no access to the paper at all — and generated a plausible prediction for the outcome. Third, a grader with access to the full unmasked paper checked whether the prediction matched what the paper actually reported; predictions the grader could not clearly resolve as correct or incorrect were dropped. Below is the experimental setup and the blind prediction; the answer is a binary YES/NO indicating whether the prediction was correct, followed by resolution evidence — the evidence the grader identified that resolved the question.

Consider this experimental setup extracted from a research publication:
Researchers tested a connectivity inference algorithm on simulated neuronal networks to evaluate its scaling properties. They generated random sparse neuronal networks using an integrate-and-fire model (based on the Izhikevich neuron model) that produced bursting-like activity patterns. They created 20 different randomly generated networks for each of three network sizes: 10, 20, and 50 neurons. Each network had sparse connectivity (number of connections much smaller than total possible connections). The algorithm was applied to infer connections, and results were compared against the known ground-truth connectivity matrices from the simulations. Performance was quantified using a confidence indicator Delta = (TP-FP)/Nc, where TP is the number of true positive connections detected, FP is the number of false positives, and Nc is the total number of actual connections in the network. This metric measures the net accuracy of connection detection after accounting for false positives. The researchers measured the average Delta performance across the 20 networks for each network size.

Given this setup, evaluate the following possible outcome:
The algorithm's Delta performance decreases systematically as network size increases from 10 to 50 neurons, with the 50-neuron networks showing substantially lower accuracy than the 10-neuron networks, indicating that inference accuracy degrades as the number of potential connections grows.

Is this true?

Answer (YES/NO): NO